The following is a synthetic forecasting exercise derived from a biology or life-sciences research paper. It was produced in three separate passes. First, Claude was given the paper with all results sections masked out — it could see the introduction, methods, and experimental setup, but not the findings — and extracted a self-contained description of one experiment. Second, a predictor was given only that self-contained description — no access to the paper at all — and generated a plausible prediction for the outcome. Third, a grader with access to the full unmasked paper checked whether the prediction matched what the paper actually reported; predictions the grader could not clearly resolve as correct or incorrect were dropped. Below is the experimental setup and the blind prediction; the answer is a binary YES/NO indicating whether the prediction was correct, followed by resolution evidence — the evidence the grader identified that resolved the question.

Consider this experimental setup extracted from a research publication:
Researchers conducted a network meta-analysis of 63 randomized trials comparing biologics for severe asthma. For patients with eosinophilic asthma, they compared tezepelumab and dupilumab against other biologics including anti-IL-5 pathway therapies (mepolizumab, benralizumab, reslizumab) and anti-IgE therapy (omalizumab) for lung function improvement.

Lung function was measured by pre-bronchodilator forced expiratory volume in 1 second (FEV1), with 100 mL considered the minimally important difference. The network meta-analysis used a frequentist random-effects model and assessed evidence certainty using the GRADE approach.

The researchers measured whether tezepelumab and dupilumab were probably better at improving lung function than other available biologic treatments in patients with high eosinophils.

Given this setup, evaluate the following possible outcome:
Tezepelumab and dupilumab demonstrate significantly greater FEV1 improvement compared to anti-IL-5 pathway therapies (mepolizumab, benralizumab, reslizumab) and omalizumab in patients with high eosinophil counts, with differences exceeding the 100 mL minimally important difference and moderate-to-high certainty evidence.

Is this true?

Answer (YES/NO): NO